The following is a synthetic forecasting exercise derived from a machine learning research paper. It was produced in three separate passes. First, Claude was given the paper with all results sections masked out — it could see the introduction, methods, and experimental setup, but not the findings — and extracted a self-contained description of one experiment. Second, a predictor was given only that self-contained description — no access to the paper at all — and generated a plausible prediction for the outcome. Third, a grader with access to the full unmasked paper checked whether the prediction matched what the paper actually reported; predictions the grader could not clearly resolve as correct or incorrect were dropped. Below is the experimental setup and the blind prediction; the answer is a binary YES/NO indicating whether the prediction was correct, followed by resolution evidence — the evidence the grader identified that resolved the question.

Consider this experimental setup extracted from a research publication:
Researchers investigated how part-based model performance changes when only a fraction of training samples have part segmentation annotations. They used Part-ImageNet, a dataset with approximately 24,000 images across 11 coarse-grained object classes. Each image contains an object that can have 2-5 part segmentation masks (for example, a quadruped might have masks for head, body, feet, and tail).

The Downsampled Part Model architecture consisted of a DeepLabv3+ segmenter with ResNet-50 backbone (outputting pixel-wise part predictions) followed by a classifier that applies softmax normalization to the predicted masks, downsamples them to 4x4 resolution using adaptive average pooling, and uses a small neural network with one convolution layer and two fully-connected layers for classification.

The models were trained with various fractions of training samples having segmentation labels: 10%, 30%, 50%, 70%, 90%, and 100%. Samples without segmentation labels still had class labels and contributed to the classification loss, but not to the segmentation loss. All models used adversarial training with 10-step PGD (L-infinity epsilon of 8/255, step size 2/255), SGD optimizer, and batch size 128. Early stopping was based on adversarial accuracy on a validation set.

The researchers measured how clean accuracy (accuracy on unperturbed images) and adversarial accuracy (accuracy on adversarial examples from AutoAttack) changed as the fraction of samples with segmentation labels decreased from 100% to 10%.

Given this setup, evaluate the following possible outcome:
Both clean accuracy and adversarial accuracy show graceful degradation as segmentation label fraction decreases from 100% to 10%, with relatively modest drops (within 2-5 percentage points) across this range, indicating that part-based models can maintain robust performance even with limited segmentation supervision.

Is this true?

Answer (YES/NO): NO